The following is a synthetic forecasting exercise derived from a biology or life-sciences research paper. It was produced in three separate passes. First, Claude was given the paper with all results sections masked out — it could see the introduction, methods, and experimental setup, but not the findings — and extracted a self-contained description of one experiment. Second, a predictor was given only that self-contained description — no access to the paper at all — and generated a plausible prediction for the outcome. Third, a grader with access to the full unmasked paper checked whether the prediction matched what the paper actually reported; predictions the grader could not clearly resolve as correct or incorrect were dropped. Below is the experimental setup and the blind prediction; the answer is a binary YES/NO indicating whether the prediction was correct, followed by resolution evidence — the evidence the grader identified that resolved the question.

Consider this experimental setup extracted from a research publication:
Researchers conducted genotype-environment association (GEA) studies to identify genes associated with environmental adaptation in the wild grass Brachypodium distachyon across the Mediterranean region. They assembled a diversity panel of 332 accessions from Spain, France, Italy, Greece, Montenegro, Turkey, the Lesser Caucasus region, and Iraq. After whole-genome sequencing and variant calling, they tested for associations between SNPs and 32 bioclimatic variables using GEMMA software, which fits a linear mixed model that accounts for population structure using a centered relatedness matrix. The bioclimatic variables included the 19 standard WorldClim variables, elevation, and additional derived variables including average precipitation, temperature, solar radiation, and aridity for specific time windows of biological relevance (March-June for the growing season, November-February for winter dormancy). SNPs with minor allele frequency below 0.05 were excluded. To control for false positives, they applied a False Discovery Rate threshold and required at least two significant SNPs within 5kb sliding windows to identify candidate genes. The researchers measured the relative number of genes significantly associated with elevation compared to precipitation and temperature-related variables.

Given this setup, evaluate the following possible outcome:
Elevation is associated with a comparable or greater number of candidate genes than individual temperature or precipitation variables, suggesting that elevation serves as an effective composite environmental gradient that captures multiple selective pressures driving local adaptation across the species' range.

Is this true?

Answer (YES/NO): NO